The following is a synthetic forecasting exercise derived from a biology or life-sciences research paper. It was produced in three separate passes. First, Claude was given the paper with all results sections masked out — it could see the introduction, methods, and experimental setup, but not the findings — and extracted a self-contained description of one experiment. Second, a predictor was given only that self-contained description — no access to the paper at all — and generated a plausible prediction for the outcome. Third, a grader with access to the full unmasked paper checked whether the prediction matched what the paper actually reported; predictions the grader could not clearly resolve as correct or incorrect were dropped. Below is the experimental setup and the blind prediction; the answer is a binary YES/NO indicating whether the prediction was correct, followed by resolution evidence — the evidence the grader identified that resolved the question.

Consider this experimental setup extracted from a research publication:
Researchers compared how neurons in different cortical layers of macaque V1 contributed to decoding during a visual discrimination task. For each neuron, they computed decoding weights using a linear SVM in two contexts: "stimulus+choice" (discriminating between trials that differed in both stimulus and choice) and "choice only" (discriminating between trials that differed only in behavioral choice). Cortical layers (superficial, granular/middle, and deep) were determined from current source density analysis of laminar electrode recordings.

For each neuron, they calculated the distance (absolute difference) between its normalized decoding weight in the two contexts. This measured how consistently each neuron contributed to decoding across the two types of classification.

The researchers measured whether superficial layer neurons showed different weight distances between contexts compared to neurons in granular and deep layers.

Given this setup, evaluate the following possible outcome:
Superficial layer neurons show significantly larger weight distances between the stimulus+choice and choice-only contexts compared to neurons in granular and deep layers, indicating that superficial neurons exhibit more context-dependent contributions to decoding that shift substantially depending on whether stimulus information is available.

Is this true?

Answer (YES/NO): NO